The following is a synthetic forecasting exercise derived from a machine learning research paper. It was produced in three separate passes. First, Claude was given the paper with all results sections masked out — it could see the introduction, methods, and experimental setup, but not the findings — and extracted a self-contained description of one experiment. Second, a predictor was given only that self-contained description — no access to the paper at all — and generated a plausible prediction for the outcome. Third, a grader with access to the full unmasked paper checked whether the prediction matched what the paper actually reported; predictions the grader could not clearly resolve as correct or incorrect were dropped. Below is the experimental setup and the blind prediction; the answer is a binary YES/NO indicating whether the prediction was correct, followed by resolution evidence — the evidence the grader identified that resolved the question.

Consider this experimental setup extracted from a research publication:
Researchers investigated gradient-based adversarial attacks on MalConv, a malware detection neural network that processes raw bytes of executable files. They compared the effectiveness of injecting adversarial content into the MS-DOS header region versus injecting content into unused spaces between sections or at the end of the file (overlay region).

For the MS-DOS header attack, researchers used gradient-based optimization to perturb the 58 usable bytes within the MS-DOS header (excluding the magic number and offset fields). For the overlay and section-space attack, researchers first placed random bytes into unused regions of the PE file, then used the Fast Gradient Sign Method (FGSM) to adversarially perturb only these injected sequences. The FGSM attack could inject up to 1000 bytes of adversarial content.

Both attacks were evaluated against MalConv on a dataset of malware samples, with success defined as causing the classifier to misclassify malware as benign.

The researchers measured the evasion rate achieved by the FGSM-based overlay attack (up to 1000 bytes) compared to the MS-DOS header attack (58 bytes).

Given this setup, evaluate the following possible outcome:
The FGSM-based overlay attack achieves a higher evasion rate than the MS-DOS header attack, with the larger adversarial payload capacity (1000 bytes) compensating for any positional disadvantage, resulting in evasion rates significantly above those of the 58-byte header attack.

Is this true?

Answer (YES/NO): NO